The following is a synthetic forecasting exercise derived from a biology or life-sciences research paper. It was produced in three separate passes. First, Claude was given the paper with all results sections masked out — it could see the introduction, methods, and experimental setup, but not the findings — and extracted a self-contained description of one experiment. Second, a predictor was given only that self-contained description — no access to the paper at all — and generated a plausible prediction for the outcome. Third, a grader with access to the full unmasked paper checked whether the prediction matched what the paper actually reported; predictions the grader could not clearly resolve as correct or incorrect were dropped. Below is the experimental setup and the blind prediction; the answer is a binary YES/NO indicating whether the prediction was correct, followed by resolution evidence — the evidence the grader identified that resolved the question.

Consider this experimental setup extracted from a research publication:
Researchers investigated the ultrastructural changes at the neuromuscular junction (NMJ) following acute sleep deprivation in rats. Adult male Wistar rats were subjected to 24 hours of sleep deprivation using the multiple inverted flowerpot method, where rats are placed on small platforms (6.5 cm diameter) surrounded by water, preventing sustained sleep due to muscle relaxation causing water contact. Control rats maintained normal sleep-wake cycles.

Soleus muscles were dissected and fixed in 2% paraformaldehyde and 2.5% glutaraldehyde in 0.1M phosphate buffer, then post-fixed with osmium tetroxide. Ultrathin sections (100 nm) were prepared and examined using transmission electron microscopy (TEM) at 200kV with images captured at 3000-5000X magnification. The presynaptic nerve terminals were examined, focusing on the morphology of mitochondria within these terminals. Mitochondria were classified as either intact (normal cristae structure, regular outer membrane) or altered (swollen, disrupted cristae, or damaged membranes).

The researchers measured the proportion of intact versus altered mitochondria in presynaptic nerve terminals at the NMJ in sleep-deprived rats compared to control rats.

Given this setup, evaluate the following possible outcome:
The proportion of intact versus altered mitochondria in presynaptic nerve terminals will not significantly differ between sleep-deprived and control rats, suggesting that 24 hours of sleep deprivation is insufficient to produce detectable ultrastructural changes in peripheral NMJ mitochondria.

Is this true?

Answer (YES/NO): NO